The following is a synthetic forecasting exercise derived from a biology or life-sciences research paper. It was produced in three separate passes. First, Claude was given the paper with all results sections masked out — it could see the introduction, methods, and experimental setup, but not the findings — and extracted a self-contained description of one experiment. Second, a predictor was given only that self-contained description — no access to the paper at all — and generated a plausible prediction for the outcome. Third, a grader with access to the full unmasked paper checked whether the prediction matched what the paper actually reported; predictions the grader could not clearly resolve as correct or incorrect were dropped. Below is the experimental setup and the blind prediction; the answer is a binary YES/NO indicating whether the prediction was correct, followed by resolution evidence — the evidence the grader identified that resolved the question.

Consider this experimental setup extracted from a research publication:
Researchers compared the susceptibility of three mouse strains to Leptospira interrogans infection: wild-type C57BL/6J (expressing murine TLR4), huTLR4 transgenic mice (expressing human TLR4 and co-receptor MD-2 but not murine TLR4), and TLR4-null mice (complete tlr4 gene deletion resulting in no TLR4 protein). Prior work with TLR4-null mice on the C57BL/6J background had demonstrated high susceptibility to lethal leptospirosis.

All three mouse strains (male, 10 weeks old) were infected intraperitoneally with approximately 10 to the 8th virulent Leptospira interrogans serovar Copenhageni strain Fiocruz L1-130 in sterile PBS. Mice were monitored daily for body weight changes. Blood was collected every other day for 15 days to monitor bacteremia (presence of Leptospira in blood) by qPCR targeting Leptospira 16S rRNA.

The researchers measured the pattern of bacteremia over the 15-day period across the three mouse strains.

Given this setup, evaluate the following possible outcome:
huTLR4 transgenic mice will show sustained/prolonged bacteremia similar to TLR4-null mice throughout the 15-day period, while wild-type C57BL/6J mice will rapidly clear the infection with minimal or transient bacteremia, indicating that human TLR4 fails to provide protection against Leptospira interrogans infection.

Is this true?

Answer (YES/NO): NO